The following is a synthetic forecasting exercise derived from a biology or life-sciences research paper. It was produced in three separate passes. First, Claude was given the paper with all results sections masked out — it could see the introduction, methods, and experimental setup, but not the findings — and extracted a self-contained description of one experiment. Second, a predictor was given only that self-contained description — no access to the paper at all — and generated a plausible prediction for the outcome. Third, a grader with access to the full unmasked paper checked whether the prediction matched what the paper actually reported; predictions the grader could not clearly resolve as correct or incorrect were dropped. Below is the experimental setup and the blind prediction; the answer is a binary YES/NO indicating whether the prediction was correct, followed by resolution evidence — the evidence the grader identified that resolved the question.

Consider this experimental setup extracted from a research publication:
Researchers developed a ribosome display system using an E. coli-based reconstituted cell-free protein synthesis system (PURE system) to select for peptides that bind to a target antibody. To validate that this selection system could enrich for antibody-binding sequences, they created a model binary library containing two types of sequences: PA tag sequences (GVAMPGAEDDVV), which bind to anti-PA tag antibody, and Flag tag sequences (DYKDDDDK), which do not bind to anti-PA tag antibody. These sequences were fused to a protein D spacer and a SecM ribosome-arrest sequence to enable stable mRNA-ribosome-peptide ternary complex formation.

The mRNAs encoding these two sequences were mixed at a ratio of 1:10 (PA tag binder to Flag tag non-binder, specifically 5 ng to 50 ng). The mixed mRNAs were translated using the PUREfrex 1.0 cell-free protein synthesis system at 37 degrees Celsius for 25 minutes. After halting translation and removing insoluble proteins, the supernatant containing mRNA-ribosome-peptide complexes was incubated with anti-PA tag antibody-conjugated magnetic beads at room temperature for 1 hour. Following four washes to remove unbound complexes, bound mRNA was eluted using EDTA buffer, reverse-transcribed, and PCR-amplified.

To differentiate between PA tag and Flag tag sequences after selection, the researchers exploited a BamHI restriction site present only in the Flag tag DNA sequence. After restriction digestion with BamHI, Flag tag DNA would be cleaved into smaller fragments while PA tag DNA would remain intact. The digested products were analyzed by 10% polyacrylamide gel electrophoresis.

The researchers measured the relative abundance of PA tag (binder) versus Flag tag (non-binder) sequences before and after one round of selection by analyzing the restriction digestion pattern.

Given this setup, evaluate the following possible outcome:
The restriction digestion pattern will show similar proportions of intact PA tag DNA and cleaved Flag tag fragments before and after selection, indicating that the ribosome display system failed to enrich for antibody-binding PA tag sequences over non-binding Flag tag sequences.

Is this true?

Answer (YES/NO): NO